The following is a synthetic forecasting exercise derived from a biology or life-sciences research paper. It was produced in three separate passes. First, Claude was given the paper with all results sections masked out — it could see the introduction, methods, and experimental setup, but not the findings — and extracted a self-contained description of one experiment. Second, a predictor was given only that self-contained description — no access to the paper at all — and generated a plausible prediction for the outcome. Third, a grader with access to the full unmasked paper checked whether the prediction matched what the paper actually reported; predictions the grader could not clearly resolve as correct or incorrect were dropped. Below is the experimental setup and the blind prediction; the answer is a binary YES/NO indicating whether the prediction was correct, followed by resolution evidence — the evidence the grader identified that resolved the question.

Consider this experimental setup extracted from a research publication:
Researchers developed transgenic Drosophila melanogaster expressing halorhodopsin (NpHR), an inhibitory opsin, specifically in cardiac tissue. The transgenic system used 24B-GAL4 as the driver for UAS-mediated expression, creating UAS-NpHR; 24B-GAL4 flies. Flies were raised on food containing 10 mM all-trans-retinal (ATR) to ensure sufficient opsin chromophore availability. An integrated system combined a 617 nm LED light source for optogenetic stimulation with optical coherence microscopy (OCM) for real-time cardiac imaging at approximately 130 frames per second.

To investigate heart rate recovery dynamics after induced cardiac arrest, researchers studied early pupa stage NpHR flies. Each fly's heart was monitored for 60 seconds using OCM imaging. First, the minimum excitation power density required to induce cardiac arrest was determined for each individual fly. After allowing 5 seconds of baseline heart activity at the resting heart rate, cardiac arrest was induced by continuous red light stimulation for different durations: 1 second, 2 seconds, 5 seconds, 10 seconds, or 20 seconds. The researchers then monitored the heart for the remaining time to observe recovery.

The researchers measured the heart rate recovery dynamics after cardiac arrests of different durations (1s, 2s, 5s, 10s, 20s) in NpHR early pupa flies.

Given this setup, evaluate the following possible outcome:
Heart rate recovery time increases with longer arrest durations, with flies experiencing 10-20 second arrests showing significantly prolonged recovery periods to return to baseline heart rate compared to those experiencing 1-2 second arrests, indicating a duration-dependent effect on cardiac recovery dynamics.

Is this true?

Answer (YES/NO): YES